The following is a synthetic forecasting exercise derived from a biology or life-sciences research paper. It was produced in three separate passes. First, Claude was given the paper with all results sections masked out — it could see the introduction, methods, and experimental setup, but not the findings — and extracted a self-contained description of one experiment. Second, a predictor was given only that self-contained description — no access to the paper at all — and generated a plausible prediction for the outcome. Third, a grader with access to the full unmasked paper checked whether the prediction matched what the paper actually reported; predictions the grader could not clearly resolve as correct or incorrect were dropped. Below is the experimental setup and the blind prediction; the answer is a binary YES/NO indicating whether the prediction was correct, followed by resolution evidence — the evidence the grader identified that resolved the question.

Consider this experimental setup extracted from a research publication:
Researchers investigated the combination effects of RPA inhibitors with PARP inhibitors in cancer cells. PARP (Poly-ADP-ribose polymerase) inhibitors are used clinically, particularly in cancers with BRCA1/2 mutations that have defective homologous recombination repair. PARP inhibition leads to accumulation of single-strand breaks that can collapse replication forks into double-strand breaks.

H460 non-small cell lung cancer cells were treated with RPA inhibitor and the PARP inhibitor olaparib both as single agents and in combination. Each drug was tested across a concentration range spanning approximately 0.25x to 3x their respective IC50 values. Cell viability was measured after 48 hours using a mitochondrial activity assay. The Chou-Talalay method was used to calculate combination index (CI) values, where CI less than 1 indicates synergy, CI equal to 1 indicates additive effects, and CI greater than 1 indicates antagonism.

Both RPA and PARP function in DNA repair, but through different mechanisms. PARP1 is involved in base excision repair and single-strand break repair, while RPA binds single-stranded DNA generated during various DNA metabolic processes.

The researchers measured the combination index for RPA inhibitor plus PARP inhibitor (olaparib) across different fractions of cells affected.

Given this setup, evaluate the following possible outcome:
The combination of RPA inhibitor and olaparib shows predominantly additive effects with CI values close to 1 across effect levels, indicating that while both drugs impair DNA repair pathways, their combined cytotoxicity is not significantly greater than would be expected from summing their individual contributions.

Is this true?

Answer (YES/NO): NO